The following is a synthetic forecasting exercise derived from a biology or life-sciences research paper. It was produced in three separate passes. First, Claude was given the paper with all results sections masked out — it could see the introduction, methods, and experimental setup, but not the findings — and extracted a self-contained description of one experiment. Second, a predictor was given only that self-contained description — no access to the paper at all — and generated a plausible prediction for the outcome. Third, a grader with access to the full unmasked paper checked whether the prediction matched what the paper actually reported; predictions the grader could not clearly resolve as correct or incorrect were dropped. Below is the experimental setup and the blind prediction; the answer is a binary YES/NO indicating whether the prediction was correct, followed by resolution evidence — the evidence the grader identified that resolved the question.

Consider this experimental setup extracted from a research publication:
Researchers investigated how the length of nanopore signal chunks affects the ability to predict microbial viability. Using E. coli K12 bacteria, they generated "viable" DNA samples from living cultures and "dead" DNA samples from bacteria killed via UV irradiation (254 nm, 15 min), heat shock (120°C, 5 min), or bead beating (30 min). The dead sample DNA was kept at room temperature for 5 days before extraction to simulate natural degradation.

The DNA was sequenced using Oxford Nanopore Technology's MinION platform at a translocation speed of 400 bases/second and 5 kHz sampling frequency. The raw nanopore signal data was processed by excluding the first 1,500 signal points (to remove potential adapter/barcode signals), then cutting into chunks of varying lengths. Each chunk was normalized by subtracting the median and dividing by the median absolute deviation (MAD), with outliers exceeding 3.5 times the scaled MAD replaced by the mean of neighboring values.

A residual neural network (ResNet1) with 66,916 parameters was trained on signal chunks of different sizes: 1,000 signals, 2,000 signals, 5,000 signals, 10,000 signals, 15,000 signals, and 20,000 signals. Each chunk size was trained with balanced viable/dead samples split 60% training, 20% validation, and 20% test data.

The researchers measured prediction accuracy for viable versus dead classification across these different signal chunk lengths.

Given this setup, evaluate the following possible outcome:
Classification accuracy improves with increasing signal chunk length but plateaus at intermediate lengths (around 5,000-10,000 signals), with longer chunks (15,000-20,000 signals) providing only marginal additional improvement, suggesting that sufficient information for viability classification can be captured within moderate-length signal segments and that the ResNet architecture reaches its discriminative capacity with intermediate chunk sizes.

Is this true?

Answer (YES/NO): NO